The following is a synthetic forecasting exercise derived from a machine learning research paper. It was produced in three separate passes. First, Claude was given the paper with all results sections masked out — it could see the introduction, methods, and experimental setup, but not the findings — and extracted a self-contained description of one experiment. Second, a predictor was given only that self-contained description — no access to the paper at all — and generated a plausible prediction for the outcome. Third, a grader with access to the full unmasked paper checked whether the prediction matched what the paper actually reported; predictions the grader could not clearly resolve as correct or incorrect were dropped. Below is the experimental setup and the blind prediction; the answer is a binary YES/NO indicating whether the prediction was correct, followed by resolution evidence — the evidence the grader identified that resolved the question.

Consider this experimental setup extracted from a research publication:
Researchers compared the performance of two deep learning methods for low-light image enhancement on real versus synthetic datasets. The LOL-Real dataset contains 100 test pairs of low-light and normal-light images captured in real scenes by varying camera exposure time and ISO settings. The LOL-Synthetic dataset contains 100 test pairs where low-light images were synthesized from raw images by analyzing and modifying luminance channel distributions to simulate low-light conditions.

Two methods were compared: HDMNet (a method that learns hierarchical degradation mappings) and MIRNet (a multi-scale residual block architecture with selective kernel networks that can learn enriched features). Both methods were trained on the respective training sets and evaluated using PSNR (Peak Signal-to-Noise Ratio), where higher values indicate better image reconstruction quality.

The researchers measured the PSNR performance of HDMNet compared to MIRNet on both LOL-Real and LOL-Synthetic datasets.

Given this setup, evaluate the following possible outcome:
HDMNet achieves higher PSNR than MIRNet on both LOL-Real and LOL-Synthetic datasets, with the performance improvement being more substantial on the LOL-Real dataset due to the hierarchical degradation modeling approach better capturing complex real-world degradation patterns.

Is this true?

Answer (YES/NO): NO